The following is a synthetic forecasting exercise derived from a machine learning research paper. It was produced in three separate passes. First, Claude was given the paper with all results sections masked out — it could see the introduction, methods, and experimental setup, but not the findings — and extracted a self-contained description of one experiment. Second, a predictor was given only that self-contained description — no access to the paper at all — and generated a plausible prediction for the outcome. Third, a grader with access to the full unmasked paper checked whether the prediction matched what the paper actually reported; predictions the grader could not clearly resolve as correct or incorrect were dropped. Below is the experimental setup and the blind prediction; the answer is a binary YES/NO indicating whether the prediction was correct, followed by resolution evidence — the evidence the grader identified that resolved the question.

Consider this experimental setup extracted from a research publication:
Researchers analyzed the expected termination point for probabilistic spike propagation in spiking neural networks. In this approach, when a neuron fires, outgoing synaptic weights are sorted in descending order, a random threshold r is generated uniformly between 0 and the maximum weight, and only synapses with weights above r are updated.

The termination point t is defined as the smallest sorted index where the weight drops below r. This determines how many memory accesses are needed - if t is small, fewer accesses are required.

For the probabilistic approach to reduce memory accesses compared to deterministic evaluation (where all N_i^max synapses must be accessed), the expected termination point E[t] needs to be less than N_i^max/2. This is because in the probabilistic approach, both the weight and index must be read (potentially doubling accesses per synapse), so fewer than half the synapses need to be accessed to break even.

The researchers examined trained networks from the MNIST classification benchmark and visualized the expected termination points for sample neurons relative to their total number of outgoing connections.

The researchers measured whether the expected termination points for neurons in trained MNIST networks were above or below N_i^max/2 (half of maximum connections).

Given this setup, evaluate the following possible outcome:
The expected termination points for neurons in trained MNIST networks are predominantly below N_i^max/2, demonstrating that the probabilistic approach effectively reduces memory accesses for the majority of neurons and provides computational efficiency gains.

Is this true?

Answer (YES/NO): YES